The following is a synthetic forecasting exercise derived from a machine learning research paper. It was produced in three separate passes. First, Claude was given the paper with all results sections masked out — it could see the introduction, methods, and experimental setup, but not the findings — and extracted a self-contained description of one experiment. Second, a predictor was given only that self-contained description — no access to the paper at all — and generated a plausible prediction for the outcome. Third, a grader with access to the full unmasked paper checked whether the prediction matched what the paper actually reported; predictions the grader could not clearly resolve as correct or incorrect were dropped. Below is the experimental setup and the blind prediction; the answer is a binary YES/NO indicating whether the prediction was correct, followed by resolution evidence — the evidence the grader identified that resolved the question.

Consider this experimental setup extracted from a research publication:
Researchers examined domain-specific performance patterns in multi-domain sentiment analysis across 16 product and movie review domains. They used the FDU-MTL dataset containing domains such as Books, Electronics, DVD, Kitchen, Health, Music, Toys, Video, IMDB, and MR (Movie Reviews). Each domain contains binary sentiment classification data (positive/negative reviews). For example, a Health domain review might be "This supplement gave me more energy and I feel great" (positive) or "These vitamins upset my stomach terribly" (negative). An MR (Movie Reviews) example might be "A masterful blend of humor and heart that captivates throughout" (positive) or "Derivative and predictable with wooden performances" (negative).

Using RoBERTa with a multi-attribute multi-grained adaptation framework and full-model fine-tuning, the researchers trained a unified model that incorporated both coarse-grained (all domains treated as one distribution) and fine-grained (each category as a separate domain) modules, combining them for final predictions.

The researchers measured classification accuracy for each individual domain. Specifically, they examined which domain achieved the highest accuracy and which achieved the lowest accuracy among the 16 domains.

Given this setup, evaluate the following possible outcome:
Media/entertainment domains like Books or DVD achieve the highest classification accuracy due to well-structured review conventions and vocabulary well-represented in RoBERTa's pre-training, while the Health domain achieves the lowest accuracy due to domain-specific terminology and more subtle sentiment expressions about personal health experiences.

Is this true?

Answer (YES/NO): NO